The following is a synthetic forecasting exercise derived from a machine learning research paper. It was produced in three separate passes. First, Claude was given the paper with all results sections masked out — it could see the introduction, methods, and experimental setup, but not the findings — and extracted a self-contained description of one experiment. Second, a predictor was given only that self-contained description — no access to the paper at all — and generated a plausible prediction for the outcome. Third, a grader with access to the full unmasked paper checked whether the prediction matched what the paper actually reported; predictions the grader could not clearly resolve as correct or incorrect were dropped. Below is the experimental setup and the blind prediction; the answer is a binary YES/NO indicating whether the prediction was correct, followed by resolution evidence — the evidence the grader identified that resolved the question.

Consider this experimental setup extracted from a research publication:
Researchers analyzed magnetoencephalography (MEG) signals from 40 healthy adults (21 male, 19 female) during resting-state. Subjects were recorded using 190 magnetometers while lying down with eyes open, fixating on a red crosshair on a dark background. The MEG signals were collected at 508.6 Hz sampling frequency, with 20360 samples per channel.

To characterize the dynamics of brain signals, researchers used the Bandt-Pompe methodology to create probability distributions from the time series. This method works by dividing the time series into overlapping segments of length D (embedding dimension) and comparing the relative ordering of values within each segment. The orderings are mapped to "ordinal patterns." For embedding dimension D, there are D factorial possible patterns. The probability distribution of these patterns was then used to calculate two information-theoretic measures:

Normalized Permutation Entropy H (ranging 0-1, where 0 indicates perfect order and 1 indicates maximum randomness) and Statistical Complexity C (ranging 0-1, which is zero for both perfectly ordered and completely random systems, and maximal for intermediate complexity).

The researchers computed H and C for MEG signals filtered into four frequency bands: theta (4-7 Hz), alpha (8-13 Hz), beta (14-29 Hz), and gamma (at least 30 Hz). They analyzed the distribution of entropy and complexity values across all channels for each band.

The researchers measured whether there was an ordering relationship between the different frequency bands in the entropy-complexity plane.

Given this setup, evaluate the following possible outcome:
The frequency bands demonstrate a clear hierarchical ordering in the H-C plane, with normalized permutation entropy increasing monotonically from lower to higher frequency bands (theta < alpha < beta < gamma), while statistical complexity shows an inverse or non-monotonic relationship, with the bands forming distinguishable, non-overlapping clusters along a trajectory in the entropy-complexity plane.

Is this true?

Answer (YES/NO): NO